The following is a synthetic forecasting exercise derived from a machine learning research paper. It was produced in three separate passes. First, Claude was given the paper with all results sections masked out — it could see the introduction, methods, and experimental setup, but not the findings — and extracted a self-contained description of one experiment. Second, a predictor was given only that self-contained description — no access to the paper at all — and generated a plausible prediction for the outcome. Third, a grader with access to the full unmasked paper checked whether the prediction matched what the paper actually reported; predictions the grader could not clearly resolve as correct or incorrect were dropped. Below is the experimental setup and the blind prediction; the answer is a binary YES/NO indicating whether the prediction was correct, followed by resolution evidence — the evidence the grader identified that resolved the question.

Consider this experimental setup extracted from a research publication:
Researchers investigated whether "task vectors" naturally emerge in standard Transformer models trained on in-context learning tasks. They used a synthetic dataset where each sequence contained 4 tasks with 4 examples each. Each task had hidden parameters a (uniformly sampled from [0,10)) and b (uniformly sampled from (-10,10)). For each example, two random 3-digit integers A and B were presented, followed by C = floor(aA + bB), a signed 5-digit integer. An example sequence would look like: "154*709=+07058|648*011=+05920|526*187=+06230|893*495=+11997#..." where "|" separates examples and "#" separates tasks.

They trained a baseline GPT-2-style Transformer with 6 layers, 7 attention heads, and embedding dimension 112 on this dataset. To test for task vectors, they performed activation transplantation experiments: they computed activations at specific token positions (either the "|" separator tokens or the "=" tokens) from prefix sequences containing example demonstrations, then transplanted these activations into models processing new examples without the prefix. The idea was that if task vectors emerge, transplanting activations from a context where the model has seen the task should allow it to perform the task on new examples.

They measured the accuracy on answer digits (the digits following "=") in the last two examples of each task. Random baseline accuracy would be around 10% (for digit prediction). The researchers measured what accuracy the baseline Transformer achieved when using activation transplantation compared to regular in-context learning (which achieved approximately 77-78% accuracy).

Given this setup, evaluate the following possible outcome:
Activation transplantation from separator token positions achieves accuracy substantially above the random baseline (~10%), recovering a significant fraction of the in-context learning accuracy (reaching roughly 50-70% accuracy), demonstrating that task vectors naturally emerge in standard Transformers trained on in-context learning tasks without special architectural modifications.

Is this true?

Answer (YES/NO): NO